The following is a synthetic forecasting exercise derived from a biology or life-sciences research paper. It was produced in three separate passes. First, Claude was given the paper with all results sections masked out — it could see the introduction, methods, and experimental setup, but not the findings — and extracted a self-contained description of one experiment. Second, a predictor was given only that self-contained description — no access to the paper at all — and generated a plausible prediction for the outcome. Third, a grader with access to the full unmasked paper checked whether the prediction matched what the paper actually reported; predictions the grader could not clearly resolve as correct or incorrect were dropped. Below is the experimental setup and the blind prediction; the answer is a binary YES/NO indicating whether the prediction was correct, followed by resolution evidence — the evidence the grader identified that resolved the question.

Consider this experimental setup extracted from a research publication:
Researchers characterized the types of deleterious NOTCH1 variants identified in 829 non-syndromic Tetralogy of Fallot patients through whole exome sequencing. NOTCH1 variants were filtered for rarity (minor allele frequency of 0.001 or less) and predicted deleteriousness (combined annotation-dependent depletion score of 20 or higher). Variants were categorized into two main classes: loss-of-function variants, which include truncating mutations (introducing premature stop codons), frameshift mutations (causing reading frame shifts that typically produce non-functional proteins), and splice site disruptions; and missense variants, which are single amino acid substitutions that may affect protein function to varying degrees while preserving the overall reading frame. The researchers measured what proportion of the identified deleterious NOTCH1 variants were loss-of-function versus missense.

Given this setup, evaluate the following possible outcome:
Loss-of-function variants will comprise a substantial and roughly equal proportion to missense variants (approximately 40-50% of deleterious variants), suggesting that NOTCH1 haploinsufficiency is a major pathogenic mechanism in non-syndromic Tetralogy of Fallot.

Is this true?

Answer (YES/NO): NO